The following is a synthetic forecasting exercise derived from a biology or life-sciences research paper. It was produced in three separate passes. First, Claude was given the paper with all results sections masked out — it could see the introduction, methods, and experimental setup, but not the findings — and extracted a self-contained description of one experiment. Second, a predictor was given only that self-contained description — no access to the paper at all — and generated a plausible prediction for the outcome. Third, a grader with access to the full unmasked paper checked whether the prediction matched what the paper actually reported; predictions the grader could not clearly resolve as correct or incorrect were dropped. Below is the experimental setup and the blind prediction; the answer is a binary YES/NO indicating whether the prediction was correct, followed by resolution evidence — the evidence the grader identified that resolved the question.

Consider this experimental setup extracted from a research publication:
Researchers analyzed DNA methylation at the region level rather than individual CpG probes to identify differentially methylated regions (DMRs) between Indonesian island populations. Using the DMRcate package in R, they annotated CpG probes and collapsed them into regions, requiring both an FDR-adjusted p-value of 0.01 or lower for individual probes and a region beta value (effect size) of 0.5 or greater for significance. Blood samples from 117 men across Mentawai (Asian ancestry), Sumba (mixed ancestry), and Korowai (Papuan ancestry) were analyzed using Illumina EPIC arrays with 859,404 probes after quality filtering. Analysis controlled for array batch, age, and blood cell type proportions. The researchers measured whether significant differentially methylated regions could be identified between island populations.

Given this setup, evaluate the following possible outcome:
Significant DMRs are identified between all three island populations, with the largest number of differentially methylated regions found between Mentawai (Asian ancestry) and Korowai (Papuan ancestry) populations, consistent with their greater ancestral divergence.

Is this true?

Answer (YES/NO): NO